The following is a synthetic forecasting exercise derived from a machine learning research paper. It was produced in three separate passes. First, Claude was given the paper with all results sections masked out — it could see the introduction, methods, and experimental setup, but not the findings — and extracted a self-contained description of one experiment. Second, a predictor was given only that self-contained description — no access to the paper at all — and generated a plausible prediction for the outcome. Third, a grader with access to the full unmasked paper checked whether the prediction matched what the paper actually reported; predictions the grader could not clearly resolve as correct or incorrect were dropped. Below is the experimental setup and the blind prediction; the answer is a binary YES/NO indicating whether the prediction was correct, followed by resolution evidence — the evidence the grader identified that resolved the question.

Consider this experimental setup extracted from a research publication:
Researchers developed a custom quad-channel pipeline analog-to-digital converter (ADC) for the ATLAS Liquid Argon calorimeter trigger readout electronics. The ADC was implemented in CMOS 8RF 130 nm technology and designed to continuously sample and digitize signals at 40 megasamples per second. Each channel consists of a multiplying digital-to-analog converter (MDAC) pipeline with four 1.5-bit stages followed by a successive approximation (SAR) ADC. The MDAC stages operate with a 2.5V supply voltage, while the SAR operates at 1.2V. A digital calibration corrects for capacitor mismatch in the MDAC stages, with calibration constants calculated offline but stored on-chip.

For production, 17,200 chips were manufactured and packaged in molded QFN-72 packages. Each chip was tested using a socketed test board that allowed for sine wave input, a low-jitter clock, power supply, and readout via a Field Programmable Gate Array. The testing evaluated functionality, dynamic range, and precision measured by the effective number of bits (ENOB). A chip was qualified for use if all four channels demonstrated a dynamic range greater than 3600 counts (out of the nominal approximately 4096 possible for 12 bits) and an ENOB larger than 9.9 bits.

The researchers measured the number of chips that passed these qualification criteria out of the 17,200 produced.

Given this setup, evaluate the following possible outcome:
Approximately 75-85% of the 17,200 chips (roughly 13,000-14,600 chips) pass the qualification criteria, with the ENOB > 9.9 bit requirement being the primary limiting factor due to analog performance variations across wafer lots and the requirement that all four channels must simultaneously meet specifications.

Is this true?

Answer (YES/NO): NO